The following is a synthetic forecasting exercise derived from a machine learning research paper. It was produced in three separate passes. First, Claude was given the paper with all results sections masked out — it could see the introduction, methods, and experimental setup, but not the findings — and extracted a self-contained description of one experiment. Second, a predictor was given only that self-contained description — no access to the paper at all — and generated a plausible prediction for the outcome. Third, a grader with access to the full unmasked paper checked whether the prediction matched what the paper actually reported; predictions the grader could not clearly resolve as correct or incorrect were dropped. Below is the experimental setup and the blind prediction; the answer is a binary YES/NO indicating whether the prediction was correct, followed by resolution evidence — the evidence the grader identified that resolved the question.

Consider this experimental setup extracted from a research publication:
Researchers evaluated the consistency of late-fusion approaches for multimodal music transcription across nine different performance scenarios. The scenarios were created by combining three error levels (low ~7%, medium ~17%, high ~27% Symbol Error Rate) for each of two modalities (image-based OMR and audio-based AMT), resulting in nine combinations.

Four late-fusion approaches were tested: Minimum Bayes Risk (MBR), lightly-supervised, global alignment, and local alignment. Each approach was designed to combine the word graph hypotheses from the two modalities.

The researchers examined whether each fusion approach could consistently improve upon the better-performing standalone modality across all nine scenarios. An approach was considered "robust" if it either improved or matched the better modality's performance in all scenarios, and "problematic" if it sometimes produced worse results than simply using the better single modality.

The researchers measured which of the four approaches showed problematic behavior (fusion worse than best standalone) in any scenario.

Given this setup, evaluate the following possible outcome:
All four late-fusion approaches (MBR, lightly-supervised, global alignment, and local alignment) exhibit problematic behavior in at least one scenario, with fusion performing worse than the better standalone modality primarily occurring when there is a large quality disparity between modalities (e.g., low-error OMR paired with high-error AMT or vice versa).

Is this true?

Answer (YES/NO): NO